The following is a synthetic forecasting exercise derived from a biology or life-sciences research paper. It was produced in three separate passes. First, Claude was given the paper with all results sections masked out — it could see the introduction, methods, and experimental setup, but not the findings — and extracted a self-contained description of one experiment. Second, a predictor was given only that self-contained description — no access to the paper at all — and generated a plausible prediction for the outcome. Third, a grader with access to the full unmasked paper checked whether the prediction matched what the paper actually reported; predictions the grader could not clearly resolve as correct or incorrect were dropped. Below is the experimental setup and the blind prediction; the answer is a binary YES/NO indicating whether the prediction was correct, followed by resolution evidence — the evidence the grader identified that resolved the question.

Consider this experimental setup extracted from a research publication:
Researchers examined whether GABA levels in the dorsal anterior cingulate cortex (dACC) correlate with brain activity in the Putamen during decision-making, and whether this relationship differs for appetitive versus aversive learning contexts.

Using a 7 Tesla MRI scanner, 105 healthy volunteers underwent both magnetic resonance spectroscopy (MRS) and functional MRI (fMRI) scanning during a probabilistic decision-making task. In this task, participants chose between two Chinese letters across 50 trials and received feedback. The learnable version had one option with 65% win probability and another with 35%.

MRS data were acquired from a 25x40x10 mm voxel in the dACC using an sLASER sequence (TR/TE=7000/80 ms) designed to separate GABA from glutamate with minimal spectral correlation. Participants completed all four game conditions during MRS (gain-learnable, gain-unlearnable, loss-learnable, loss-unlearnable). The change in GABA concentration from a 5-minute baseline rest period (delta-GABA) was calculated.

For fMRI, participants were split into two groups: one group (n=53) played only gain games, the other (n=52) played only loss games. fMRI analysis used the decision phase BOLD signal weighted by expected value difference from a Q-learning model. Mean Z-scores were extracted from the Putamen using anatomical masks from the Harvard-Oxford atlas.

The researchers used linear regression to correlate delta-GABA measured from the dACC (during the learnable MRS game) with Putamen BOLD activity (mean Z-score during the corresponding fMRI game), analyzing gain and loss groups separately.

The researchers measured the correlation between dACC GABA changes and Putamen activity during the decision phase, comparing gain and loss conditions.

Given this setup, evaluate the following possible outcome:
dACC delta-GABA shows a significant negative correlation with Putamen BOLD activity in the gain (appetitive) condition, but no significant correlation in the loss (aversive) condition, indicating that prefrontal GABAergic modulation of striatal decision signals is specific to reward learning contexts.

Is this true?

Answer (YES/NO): YES